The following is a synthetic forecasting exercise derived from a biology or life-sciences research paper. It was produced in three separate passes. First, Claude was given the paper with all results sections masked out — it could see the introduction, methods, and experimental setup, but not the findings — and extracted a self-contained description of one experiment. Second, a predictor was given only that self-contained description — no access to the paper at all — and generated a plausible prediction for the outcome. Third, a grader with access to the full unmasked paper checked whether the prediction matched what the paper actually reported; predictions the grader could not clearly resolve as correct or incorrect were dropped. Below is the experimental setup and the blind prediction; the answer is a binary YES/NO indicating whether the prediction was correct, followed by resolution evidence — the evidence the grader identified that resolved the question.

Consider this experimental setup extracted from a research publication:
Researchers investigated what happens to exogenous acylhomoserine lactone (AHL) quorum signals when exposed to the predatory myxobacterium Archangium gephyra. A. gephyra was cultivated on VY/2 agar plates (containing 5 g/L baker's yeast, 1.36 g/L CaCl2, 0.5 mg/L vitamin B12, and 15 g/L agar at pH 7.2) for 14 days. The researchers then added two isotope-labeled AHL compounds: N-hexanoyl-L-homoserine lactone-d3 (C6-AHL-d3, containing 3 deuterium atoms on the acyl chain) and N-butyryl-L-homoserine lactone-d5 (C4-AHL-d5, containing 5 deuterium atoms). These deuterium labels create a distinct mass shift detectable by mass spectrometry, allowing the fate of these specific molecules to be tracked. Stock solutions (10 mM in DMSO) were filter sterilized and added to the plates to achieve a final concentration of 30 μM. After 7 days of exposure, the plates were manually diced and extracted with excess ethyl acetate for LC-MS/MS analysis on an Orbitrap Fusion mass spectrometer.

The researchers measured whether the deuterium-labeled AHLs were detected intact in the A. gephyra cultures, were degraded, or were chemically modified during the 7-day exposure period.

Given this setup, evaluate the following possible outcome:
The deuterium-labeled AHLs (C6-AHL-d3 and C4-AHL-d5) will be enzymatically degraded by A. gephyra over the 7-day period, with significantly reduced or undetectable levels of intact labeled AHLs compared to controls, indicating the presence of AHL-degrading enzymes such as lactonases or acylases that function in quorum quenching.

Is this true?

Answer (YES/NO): NO